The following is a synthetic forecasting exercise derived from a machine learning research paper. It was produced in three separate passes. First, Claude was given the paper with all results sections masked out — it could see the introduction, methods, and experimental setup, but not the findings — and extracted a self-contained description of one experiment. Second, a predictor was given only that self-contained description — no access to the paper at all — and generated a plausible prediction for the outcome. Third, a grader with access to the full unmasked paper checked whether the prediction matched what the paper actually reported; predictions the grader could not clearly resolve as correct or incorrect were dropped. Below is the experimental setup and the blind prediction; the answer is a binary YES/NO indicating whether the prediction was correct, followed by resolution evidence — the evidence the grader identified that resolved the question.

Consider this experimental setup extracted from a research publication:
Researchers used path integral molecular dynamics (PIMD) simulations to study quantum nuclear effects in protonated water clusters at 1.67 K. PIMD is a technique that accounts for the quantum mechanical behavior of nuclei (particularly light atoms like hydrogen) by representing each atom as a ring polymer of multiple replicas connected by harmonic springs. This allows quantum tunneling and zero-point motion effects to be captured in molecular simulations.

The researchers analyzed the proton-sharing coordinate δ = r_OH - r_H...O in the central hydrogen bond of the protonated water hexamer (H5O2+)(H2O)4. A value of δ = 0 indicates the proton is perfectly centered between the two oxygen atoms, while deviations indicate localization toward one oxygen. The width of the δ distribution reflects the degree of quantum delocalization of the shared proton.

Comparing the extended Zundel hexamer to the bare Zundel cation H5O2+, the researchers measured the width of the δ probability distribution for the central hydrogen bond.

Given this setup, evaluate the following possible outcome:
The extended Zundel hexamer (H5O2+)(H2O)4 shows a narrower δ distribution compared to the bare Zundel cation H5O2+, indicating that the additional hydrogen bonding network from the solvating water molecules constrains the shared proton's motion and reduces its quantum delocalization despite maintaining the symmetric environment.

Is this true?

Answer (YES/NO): NO